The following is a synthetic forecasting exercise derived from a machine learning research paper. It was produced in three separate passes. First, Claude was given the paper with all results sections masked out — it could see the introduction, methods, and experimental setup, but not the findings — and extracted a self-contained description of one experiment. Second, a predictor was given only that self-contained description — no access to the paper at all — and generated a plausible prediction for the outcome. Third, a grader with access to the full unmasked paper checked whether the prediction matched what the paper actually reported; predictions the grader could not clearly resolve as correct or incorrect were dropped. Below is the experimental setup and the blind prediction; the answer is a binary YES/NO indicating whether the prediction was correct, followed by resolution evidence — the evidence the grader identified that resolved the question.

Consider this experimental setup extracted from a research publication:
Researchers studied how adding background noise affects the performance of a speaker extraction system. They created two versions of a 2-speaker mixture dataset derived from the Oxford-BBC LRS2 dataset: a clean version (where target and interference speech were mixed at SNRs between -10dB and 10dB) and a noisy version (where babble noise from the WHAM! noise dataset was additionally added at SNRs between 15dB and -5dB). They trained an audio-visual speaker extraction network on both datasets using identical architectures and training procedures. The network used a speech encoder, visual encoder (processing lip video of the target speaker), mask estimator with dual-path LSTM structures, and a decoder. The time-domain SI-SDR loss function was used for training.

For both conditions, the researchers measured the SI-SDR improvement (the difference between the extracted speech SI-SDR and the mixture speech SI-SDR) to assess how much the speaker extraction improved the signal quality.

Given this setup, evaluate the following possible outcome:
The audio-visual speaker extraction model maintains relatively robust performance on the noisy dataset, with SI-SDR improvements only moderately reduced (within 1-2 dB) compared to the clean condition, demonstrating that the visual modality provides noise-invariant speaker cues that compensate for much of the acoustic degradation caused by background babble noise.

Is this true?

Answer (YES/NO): NO